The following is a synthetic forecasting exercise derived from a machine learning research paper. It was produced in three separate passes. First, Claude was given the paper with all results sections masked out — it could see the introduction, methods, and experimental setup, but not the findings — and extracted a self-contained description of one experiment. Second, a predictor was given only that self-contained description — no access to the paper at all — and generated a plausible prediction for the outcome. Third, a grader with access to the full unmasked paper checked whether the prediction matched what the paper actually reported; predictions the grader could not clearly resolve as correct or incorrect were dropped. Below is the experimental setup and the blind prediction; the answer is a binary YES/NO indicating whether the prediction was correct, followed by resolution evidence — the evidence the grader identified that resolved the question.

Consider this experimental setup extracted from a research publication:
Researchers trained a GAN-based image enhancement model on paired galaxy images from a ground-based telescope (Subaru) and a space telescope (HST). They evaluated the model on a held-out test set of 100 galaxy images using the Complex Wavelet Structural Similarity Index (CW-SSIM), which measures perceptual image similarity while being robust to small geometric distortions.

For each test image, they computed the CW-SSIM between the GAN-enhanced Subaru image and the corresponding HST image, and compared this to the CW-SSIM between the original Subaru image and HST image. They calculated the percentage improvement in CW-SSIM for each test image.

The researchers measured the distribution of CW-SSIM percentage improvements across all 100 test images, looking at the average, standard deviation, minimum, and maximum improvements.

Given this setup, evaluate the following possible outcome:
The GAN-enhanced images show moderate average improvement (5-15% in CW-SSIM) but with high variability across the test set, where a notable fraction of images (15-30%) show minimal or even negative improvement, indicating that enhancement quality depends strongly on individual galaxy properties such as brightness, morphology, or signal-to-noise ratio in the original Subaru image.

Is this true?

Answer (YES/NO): NO